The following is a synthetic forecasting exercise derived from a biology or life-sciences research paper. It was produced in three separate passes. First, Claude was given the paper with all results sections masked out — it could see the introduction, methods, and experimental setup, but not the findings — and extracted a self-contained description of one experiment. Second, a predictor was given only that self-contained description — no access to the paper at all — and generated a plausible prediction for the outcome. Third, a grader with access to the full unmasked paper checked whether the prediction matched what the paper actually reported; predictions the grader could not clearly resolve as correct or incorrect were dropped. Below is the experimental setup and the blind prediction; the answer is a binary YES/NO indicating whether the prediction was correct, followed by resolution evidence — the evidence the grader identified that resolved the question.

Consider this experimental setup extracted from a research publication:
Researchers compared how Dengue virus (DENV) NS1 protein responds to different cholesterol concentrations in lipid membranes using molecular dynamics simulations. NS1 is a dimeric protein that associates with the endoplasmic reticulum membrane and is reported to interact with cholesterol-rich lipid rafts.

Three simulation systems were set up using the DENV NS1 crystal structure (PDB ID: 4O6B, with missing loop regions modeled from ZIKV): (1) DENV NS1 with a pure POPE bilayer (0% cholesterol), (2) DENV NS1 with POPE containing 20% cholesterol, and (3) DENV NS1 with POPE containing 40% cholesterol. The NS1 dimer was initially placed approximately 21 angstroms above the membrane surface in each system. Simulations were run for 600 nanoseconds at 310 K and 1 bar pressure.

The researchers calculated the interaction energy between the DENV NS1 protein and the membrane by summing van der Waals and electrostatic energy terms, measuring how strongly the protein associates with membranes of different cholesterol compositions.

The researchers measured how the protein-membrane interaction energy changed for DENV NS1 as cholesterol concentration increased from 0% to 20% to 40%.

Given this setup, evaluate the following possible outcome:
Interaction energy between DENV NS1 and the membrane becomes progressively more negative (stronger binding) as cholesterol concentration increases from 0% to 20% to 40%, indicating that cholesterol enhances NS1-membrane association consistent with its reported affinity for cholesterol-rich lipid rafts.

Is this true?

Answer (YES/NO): NO